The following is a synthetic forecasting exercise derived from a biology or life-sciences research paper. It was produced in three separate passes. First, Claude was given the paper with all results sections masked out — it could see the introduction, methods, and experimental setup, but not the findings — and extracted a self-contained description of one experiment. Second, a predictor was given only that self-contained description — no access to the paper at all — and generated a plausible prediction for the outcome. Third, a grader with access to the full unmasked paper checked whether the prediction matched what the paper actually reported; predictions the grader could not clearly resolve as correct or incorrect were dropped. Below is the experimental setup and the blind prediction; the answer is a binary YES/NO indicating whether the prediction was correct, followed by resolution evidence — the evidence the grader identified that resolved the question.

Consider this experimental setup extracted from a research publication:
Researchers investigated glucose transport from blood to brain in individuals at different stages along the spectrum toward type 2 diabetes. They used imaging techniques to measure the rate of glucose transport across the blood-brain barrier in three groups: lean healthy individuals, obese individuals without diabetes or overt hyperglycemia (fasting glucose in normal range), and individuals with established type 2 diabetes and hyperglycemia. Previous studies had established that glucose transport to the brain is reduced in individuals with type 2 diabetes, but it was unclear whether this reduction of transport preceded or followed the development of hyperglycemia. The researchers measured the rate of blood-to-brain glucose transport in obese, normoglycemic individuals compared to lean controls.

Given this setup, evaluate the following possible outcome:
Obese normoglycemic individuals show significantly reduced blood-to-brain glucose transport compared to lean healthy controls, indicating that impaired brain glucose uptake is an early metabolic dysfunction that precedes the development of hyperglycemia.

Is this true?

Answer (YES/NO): YES